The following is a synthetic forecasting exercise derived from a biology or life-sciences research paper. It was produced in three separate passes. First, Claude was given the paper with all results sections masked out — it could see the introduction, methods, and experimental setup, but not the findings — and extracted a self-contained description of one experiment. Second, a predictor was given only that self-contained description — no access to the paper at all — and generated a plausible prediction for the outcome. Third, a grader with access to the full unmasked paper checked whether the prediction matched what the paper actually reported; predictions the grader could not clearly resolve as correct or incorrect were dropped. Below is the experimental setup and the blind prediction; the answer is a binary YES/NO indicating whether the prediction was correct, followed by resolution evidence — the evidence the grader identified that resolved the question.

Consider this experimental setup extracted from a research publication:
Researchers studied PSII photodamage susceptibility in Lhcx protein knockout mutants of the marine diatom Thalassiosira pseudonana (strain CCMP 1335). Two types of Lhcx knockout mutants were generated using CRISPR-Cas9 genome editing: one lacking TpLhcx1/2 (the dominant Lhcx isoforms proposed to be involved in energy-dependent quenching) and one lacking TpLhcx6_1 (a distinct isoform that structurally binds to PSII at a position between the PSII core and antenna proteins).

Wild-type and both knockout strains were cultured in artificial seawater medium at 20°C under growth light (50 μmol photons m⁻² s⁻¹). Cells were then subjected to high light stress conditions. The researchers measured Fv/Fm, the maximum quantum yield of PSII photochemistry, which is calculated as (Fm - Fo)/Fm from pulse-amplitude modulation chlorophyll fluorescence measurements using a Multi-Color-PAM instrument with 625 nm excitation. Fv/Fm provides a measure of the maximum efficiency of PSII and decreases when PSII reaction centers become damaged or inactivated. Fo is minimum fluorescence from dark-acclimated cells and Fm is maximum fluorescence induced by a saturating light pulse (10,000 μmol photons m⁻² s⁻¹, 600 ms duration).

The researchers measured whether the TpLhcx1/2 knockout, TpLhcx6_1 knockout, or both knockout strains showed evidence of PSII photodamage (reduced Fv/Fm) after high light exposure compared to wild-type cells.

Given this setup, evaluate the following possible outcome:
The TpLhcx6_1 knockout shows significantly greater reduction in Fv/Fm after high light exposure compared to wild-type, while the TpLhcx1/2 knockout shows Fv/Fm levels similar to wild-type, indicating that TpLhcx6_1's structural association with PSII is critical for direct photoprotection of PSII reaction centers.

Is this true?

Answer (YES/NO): NO